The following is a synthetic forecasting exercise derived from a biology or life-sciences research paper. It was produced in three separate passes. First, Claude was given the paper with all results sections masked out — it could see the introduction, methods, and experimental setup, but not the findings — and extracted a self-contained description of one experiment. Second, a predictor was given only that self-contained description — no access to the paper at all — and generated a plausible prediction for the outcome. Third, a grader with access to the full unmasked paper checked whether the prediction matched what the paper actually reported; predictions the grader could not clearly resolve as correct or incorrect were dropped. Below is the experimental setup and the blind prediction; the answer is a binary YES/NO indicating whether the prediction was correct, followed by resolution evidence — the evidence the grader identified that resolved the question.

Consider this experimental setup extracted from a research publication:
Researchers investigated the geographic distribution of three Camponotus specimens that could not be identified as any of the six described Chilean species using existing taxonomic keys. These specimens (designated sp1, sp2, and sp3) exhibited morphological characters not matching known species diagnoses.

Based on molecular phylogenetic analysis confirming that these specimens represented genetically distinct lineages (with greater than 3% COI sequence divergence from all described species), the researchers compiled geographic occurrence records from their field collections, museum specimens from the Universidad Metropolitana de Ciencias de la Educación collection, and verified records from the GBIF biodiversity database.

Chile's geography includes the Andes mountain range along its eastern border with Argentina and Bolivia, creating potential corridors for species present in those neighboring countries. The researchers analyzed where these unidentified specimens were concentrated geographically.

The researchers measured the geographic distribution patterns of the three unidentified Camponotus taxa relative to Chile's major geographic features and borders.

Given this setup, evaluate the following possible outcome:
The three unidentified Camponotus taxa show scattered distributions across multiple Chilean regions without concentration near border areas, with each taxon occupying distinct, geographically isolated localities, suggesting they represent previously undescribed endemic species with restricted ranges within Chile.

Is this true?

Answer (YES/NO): NO